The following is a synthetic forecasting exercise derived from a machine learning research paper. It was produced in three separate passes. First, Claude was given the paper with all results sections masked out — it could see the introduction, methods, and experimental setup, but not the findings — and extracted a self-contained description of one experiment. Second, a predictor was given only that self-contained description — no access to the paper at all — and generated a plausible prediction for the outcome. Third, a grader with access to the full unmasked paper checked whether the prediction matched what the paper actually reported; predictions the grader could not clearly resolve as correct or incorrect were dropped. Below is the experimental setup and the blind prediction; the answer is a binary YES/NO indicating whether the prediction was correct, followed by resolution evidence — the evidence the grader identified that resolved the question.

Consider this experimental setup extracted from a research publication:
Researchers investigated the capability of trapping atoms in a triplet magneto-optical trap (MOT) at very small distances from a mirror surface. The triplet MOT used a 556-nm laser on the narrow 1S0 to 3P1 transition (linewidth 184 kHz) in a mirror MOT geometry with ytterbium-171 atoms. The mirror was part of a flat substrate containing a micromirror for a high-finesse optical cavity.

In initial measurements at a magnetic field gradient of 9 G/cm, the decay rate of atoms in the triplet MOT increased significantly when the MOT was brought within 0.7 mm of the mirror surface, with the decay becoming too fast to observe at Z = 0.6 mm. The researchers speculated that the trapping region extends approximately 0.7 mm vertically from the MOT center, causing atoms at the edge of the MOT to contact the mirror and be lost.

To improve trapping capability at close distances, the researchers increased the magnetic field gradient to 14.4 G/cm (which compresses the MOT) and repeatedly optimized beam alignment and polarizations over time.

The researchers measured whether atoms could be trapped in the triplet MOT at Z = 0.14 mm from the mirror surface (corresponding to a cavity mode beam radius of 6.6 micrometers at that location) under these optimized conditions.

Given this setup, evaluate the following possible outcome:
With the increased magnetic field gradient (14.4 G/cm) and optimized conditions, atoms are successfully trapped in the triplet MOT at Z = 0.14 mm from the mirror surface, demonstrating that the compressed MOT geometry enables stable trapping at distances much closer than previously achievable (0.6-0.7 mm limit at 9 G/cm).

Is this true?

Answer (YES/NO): YES